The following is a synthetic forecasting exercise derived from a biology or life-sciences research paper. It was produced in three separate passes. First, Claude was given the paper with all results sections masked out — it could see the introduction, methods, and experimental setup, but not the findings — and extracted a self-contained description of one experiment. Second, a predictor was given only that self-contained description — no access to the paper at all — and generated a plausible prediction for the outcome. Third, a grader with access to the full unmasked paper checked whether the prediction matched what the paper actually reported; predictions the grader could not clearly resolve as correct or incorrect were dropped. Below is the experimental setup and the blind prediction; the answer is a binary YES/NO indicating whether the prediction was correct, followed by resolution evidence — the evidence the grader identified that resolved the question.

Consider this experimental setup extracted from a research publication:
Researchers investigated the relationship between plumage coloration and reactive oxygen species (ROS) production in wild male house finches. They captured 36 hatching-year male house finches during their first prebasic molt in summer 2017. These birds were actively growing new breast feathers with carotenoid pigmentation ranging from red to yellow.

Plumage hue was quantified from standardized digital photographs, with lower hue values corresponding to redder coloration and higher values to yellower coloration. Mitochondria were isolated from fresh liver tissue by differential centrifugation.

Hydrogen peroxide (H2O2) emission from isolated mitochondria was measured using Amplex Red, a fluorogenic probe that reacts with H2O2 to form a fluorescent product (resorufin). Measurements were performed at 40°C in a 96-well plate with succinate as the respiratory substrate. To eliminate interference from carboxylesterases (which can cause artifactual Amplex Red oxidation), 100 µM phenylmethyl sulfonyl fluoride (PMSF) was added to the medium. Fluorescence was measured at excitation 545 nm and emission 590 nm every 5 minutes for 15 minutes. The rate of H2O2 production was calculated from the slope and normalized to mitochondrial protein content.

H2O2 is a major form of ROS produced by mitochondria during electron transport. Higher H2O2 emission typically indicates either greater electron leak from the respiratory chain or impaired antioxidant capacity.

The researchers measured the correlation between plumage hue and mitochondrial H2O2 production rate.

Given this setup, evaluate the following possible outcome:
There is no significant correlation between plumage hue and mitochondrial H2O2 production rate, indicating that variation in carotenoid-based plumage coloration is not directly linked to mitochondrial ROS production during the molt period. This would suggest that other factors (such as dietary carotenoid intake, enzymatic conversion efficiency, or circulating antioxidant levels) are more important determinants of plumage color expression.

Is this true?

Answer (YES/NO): YES